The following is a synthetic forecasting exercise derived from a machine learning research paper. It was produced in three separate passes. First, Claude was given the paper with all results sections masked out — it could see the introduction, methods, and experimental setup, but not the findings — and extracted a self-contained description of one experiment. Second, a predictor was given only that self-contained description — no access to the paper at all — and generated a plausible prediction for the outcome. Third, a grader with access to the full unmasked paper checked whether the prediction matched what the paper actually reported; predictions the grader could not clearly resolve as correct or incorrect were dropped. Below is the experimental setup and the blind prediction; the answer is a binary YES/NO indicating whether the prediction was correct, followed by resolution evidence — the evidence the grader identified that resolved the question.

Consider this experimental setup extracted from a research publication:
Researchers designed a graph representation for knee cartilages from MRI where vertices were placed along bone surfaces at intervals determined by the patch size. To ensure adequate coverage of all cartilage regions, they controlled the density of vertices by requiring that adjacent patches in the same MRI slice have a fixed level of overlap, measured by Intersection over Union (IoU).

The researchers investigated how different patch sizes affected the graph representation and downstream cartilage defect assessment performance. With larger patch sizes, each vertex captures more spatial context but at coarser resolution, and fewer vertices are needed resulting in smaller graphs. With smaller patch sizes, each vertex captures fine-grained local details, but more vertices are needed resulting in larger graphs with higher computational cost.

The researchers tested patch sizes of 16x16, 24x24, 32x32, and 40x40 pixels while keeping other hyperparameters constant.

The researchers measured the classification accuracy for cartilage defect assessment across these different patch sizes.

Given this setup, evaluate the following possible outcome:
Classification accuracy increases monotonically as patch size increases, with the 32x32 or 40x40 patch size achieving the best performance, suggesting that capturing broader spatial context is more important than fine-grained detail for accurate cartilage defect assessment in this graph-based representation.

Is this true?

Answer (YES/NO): NO